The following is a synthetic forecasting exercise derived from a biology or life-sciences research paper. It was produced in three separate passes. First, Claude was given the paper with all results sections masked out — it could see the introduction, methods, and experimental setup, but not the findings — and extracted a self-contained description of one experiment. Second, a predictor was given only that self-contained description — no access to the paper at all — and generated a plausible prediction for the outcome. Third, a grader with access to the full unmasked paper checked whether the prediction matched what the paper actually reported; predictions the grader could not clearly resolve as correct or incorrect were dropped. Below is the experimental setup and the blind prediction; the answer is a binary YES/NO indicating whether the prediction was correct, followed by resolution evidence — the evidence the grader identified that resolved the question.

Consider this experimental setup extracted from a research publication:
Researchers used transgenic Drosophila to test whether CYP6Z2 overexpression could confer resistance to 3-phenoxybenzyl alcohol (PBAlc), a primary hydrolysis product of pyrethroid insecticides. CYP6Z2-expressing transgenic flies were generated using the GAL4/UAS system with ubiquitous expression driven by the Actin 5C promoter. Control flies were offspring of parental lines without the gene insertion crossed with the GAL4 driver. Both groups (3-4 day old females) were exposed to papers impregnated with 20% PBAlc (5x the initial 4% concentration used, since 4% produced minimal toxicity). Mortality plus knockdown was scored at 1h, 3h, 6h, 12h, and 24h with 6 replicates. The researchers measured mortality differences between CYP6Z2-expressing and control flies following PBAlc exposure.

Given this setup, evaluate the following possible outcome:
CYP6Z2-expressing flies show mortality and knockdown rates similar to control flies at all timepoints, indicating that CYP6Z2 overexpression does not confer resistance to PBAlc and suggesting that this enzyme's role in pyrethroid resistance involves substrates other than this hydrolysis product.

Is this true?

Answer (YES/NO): NO